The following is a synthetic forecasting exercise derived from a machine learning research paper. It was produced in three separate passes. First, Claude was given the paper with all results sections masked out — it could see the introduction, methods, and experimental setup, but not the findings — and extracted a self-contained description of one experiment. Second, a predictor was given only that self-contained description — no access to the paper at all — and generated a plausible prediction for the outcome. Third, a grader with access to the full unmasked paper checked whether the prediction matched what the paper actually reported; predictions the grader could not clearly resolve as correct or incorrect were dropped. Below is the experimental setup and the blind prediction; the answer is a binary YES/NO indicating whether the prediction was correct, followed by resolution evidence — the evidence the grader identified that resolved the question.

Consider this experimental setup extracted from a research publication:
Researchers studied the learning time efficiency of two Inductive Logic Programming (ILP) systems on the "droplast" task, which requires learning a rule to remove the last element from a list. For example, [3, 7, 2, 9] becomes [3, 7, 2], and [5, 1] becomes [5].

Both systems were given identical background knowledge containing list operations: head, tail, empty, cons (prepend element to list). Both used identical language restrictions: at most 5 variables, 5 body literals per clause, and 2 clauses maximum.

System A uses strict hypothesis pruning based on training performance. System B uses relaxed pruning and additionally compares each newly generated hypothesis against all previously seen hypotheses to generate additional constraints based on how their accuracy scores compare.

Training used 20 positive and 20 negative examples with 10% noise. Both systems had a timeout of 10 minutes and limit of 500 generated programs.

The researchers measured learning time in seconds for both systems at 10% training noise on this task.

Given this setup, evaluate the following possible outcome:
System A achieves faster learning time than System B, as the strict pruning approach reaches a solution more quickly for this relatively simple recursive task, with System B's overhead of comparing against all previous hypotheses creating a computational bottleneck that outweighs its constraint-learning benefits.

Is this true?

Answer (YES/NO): YES